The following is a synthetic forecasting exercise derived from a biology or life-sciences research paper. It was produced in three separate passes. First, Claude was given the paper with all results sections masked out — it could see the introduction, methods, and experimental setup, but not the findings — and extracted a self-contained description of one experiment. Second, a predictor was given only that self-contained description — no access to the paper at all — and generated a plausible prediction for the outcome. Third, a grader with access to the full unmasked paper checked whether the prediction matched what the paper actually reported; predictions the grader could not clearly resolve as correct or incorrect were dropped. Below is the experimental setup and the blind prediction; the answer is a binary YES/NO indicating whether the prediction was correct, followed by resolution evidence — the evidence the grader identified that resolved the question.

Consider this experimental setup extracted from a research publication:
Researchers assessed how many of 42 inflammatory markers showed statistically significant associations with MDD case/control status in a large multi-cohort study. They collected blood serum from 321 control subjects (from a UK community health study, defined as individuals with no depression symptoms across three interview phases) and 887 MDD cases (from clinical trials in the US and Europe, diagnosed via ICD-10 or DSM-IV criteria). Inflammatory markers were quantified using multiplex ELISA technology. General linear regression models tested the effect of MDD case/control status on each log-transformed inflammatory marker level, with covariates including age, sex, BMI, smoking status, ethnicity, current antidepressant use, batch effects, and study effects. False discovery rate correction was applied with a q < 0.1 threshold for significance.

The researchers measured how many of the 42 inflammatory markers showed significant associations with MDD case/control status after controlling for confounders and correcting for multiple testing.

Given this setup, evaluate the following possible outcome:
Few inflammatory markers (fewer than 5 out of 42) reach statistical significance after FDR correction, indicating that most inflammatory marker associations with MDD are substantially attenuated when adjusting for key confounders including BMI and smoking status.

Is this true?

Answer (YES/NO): YES